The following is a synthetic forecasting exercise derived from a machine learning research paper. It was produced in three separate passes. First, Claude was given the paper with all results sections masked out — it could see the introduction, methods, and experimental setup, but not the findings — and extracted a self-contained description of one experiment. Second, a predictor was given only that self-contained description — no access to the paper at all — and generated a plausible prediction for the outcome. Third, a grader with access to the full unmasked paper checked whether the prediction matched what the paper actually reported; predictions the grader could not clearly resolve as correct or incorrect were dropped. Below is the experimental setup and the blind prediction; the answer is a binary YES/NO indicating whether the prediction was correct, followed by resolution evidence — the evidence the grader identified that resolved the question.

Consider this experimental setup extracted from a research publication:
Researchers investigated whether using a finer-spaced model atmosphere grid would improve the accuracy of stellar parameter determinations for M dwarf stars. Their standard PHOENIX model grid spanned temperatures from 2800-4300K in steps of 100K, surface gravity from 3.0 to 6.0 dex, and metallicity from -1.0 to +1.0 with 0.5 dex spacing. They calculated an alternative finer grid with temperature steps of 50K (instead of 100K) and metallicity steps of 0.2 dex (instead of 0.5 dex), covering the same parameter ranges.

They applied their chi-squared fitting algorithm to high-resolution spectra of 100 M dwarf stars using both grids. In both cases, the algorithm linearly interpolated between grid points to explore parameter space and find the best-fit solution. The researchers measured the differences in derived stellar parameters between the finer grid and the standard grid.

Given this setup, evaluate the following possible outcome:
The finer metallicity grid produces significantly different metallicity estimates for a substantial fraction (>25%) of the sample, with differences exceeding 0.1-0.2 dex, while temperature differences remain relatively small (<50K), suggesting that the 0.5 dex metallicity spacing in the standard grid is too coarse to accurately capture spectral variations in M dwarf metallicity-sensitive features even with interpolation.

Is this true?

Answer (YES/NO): NO